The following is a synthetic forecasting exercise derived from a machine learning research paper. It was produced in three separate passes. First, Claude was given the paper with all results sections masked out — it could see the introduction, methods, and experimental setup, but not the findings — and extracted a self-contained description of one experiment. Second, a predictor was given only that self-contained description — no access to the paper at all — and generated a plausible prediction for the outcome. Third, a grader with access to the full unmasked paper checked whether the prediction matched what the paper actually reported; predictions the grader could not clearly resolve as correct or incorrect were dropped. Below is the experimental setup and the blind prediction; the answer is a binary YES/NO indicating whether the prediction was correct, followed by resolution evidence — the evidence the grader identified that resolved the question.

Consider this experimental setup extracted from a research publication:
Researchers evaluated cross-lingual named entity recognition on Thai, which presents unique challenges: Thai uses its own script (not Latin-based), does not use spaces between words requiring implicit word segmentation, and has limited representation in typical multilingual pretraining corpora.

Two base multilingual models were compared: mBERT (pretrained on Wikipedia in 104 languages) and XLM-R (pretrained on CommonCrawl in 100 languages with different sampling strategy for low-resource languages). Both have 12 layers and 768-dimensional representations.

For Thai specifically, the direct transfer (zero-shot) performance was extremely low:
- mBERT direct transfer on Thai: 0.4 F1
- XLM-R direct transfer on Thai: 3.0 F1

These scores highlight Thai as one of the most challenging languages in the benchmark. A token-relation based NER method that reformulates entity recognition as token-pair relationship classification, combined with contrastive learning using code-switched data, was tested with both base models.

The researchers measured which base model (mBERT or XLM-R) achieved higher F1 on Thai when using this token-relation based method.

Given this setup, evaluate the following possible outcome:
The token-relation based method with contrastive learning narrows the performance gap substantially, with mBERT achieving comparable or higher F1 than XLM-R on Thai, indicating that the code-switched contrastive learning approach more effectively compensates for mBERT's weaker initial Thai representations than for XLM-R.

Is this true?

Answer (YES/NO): NO